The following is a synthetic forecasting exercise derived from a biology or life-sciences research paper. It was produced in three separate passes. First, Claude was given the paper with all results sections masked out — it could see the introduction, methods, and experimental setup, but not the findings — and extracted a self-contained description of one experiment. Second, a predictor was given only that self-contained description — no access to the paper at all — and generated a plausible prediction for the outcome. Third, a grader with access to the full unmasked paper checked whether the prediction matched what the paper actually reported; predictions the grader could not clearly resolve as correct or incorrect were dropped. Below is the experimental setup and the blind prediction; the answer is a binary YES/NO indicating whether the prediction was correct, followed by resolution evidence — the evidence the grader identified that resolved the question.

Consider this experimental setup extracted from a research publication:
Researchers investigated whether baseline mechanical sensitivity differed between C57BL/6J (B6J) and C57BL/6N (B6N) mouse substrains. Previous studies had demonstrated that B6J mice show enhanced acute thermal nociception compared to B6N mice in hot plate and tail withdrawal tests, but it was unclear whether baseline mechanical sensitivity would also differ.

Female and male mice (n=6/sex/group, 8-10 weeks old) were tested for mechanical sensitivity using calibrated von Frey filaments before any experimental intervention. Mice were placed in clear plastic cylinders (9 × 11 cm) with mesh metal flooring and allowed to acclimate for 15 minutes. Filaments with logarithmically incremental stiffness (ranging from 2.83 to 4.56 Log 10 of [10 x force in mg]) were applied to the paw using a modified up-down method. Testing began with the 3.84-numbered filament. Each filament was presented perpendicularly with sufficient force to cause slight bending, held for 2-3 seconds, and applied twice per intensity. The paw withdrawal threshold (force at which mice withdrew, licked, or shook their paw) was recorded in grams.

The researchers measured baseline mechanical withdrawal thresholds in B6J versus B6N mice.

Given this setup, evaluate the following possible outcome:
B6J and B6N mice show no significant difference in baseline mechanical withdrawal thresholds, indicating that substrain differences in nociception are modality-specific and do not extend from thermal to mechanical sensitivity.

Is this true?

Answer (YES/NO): YES